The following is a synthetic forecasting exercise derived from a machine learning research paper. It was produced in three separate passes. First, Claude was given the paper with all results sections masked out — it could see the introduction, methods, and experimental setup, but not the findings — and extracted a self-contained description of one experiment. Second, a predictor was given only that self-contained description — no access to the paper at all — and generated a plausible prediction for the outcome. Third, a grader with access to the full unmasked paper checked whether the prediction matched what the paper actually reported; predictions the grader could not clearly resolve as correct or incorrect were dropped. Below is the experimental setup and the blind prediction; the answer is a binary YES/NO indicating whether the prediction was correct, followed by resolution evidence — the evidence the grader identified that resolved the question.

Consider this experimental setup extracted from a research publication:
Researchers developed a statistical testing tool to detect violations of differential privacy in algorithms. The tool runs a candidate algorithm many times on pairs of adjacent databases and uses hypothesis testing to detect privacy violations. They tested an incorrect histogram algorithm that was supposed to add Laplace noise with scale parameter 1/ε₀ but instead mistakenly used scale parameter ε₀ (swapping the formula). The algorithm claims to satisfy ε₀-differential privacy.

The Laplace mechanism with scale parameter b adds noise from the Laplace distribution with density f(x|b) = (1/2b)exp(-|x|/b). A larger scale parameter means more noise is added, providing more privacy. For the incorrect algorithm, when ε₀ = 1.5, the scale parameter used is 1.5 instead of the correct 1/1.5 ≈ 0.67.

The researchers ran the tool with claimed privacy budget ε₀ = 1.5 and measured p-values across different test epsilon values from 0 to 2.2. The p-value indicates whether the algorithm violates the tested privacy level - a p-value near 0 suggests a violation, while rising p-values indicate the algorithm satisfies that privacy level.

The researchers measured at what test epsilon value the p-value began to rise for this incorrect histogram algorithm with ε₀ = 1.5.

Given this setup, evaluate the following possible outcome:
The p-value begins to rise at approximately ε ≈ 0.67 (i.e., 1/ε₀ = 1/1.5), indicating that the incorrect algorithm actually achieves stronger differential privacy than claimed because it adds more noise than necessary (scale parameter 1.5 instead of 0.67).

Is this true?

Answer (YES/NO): NO